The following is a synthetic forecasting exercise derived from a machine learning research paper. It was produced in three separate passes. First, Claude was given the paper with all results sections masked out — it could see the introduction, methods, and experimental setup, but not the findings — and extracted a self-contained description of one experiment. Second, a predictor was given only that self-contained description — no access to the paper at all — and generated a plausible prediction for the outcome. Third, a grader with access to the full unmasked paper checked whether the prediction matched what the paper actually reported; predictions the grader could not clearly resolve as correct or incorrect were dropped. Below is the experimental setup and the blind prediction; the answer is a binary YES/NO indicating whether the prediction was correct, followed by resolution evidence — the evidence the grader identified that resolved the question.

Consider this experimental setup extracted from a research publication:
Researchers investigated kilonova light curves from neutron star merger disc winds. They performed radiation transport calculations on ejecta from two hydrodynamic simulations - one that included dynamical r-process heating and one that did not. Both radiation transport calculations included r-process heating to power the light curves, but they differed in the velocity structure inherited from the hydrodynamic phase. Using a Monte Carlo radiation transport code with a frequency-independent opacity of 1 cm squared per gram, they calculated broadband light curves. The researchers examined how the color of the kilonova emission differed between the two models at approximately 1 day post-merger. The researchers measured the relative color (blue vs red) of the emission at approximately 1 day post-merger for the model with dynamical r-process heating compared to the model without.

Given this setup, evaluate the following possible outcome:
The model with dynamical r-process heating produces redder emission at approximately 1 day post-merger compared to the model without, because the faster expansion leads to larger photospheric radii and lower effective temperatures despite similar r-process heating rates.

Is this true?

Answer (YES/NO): NO